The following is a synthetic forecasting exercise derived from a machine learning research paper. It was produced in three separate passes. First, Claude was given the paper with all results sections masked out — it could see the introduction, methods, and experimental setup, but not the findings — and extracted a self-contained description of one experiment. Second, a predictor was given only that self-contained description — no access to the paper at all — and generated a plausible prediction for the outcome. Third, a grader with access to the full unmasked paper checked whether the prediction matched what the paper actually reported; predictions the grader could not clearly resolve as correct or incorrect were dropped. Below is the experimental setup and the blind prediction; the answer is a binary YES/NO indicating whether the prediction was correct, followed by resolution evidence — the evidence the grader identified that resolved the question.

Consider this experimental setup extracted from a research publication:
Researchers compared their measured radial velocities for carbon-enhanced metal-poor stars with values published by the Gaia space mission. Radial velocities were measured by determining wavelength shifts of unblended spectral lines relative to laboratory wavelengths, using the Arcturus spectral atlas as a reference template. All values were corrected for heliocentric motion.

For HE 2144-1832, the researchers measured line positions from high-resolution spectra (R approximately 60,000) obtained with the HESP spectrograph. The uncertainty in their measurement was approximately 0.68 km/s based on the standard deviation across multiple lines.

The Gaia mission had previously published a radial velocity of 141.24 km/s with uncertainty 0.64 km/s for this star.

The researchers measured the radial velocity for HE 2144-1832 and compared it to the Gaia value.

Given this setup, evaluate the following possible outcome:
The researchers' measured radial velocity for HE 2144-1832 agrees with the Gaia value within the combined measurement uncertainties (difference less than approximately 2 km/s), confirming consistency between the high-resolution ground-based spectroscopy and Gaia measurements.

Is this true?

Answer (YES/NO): NO